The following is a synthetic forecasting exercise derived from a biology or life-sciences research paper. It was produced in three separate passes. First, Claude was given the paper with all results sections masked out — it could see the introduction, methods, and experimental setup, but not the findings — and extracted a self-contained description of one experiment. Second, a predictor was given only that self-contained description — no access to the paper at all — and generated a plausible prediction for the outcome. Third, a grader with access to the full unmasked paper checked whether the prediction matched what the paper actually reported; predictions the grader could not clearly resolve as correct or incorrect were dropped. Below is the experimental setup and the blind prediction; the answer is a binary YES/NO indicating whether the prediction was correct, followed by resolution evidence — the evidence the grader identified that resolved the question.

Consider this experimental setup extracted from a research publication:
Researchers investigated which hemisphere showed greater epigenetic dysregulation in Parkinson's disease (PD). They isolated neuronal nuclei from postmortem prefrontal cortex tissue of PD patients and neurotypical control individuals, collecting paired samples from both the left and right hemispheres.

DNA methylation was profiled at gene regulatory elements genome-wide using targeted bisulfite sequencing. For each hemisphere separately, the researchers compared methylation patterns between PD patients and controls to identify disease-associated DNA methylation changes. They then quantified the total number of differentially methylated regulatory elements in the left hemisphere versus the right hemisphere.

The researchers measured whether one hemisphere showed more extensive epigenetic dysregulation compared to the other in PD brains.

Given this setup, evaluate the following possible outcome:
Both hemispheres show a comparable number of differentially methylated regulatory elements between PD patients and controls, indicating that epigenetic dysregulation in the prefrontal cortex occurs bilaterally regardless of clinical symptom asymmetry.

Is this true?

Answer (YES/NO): NO